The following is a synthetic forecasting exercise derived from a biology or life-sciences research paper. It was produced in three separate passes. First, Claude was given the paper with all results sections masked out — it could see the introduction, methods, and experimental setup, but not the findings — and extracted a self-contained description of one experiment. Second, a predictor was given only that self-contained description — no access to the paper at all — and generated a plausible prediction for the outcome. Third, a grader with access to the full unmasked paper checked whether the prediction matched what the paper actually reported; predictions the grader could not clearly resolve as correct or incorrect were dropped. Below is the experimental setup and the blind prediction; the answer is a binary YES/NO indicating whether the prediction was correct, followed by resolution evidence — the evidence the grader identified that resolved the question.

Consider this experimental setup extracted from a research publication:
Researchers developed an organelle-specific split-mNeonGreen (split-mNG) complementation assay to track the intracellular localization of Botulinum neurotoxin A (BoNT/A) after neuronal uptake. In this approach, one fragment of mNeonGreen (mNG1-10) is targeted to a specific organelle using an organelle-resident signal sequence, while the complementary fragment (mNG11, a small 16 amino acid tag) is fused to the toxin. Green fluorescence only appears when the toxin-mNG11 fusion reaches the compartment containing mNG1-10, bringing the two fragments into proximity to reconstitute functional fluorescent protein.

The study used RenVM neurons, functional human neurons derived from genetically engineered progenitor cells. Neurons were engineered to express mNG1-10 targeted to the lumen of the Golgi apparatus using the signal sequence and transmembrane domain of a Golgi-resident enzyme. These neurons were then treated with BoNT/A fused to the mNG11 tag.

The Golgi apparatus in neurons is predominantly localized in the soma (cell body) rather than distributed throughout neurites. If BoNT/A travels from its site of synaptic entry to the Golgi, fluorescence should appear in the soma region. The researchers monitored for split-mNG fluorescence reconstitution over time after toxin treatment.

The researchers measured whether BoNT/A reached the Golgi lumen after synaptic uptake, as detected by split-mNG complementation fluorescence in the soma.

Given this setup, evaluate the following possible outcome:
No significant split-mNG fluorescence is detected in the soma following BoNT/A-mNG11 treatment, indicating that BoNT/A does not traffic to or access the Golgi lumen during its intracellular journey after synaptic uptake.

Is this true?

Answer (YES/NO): NO